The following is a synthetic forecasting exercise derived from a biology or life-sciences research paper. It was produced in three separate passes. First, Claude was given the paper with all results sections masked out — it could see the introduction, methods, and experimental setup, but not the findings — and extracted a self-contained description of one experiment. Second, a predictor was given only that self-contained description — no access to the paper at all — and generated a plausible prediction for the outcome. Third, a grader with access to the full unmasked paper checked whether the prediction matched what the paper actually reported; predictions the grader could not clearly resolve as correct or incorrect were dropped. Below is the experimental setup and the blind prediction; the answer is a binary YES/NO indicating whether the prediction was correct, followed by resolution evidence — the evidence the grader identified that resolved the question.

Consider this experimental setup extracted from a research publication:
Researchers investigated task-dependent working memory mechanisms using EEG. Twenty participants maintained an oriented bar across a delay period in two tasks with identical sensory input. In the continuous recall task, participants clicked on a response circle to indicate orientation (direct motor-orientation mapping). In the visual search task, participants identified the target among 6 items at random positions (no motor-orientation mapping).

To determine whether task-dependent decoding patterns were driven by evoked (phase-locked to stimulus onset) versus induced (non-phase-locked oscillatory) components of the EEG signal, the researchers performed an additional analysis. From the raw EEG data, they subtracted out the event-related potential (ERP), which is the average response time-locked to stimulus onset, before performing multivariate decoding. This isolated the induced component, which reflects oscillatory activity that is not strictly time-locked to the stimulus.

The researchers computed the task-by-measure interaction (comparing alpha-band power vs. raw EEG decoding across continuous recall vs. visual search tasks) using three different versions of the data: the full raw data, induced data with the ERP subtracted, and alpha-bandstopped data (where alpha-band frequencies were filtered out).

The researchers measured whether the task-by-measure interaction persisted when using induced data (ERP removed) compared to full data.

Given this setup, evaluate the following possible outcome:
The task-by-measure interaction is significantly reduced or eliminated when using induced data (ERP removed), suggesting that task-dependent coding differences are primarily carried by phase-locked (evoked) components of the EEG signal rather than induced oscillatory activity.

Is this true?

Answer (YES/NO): NO